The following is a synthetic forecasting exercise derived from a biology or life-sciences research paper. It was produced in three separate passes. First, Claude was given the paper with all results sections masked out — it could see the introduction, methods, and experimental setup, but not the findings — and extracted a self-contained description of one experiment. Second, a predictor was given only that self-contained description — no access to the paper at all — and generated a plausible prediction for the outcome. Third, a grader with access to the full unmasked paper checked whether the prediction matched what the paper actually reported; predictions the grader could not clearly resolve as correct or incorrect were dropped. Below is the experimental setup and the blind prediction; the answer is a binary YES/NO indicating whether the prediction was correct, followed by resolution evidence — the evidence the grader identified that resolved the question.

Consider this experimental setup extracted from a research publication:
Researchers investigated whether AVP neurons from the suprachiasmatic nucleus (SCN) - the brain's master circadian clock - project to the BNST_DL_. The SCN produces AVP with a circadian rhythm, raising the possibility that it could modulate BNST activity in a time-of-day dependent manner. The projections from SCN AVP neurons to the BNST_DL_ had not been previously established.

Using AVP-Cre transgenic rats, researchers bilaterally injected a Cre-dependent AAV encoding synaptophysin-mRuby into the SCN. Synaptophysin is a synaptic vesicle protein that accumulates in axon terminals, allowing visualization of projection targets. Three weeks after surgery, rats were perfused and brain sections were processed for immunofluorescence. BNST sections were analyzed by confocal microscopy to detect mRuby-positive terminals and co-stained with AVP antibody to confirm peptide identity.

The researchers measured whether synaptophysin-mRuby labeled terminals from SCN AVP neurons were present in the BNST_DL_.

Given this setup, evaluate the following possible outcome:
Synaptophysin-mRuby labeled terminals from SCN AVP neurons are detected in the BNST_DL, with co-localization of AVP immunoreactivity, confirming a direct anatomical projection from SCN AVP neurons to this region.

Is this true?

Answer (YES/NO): YES